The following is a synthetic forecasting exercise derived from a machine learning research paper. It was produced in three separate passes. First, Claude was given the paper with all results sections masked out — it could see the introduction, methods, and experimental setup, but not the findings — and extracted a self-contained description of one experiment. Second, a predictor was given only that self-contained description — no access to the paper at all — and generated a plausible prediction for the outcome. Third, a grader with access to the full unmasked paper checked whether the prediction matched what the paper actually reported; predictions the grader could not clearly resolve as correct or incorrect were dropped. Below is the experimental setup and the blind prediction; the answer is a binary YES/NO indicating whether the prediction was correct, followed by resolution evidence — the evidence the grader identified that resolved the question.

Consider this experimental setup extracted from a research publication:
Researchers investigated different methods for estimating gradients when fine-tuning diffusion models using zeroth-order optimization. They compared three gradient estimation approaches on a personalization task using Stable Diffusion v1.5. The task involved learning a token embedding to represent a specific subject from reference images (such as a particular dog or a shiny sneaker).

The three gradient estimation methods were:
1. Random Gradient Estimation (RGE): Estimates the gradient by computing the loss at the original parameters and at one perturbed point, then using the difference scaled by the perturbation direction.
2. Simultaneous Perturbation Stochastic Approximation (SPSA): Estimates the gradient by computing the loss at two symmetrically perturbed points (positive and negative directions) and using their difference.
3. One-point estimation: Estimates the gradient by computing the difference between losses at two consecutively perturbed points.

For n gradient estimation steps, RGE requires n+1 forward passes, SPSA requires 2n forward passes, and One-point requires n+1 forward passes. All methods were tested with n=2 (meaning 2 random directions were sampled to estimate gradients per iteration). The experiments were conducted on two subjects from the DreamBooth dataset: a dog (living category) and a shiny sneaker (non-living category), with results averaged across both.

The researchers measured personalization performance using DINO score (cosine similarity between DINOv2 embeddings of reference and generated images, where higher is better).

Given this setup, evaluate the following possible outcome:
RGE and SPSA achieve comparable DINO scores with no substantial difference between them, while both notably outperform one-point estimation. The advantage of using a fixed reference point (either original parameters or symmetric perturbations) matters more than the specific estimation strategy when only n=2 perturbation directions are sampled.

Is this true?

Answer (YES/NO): NO